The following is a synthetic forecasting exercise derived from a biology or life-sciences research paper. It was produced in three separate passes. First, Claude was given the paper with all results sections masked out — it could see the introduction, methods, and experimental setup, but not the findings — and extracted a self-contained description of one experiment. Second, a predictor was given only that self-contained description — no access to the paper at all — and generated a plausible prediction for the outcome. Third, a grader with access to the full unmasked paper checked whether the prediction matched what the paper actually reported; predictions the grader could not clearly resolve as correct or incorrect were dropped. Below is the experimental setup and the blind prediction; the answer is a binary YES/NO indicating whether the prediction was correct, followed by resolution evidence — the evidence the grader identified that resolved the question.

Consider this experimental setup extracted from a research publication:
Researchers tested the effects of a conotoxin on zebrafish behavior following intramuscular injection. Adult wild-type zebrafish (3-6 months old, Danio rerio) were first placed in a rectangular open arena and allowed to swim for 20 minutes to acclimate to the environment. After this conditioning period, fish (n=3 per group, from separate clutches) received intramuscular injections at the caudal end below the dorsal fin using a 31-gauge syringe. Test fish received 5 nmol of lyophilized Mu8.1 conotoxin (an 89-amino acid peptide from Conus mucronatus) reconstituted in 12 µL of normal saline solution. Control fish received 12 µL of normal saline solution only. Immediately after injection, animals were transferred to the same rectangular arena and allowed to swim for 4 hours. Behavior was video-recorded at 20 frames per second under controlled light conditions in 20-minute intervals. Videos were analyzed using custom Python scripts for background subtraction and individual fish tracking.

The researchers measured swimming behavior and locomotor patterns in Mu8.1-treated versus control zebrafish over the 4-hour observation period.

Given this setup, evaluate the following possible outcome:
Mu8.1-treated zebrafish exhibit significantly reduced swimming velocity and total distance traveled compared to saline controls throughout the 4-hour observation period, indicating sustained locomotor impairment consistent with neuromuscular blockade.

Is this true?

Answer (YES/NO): NO